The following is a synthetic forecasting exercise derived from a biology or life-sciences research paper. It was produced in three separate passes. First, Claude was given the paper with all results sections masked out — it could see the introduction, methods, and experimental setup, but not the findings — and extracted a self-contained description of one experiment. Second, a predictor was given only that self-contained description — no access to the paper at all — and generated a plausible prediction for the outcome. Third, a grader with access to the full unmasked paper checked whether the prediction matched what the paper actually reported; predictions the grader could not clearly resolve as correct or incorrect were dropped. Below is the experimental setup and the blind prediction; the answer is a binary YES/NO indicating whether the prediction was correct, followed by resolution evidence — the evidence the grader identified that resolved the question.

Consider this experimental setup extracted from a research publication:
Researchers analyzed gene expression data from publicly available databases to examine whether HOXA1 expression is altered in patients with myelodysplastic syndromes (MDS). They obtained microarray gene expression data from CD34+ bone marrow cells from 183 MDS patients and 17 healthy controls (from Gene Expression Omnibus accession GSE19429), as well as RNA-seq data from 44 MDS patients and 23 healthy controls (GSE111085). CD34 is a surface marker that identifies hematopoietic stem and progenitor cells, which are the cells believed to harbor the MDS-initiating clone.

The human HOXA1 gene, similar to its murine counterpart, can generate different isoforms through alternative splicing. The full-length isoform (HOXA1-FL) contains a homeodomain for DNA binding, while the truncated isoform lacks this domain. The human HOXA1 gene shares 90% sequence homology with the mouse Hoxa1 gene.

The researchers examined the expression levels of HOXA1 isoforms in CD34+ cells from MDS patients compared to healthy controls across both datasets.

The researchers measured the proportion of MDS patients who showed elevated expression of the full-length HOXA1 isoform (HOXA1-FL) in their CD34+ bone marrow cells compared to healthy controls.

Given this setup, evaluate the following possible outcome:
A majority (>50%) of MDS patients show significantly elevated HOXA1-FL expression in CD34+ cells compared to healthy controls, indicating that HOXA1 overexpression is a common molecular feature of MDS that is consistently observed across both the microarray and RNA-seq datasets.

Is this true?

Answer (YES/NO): NO